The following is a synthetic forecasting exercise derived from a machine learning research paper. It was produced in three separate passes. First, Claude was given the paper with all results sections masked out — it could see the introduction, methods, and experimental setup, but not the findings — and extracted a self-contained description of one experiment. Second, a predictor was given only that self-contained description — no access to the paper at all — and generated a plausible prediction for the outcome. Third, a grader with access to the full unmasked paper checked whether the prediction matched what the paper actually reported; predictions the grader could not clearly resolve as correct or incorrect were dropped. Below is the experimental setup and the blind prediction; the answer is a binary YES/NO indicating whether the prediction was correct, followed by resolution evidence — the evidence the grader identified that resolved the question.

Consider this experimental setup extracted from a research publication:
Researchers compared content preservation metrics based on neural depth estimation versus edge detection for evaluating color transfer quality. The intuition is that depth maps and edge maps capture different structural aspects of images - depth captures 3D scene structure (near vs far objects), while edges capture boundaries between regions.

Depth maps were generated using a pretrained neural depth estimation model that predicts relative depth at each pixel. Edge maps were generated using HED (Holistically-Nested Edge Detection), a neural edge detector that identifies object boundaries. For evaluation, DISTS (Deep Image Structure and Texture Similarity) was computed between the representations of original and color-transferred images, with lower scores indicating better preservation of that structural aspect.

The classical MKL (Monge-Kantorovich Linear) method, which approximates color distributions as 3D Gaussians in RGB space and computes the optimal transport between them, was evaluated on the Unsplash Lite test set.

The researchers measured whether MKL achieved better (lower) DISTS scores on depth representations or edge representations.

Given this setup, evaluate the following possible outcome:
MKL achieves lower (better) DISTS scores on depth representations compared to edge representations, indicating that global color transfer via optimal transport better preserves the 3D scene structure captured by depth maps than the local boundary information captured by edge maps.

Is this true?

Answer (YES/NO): NO